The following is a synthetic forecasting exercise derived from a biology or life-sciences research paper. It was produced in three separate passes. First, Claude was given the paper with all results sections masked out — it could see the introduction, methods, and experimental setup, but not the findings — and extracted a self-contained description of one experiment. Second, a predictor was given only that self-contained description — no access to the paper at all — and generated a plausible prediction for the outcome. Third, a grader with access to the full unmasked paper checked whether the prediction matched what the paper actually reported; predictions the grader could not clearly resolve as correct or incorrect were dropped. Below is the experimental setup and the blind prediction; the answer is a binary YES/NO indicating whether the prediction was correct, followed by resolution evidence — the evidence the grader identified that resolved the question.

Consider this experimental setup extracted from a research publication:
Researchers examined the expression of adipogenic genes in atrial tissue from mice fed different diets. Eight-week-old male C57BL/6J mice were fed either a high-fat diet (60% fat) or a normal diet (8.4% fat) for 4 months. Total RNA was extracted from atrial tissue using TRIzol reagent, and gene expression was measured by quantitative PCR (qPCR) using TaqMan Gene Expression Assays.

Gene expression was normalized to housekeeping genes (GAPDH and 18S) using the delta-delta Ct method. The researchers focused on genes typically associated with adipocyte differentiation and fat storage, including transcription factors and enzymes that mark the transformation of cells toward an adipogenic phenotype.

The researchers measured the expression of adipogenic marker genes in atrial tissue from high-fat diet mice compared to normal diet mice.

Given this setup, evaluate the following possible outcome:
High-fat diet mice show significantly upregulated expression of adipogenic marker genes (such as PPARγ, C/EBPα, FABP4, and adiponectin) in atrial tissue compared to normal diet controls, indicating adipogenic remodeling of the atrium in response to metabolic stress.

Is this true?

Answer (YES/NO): YES